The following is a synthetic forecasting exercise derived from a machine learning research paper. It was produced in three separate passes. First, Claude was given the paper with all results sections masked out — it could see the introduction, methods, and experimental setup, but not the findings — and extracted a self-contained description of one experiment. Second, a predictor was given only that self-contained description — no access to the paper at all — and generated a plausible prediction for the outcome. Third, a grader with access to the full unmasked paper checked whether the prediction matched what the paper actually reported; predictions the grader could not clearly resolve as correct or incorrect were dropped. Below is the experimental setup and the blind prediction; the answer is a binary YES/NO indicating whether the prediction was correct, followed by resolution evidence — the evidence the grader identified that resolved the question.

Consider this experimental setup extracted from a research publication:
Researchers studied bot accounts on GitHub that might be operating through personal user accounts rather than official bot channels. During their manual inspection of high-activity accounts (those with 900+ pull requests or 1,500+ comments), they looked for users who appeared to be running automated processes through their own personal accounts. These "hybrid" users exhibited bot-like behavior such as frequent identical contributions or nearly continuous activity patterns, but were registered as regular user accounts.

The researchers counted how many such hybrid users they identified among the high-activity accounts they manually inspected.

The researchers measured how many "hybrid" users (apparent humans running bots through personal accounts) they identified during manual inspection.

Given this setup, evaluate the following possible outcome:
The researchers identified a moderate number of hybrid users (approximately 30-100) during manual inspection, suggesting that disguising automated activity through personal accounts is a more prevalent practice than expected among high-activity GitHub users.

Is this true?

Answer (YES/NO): NO